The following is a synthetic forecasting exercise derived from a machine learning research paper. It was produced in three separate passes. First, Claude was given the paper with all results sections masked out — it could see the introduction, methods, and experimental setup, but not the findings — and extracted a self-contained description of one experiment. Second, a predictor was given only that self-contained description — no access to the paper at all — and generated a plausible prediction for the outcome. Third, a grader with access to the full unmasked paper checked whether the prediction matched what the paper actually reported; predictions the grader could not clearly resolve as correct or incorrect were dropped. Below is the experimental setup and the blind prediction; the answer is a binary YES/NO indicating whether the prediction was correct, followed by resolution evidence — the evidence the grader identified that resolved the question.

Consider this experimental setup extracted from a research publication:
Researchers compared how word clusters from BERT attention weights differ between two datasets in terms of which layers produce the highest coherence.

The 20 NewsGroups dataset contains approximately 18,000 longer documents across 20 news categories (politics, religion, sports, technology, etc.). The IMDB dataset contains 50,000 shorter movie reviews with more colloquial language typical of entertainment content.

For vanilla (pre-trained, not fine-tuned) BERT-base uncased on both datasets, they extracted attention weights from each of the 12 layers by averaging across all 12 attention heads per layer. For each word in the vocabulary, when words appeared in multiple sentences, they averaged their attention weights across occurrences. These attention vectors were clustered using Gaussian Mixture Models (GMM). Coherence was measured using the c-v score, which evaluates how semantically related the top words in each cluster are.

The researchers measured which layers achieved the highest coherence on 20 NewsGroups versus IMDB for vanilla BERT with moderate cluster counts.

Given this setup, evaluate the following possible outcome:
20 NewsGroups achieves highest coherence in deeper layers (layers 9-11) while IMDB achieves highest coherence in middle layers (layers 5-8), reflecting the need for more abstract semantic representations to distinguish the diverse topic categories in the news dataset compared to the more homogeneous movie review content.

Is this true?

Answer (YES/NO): NO